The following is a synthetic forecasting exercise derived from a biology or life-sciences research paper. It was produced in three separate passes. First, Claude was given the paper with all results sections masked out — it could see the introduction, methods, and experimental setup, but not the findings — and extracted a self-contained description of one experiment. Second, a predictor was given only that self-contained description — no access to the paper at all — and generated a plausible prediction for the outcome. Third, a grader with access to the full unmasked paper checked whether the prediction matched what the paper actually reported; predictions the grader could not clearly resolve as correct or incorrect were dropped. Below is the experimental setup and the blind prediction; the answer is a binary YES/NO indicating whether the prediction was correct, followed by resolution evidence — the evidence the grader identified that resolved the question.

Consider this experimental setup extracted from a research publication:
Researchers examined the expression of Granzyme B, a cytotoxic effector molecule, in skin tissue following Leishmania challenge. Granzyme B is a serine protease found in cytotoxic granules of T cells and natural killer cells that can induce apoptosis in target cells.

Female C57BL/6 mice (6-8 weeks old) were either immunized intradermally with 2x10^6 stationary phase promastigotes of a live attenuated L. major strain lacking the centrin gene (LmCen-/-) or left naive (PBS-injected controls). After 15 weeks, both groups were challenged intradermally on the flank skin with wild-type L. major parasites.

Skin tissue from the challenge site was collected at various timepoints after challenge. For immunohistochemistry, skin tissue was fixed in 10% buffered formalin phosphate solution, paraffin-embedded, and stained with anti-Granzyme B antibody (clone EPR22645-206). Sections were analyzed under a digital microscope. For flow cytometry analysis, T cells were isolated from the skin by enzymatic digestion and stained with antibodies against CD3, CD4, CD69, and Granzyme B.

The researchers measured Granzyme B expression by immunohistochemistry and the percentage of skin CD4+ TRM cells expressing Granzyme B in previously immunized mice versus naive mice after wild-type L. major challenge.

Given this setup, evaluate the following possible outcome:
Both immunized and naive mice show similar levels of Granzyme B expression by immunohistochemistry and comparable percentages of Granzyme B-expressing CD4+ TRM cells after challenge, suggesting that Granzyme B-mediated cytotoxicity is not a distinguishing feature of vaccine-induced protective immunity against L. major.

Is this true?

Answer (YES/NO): NO